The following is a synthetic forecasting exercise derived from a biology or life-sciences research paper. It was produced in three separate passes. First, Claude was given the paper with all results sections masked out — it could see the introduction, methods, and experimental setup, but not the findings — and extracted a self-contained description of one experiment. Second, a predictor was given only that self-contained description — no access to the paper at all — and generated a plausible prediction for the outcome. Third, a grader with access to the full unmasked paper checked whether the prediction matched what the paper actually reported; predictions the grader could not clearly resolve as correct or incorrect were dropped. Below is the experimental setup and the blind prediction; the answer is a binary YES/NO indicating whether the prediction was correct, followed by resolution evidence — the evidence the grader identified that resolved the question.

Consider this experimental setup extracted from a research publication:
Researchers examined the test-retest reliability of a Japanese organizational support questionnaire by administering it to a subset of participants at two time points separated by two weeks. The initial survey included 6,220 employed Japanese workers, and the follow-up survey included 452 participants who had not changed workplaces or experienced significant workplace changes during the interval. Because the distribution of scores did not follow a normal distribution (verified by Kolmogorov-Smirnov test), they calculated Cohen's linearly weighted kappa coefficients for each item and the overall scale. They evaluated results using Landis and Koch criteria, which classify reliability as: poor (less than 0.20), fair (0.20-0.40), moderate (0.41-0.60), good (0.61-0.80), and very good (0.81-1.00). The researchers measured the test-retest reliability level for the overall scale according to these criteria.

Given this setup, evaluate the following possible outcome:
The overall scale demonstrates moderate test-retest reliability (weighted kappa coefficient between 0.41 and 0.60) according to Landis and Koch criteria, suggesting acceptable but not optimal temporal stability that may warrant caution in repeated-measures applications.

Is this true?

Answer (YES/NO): NO